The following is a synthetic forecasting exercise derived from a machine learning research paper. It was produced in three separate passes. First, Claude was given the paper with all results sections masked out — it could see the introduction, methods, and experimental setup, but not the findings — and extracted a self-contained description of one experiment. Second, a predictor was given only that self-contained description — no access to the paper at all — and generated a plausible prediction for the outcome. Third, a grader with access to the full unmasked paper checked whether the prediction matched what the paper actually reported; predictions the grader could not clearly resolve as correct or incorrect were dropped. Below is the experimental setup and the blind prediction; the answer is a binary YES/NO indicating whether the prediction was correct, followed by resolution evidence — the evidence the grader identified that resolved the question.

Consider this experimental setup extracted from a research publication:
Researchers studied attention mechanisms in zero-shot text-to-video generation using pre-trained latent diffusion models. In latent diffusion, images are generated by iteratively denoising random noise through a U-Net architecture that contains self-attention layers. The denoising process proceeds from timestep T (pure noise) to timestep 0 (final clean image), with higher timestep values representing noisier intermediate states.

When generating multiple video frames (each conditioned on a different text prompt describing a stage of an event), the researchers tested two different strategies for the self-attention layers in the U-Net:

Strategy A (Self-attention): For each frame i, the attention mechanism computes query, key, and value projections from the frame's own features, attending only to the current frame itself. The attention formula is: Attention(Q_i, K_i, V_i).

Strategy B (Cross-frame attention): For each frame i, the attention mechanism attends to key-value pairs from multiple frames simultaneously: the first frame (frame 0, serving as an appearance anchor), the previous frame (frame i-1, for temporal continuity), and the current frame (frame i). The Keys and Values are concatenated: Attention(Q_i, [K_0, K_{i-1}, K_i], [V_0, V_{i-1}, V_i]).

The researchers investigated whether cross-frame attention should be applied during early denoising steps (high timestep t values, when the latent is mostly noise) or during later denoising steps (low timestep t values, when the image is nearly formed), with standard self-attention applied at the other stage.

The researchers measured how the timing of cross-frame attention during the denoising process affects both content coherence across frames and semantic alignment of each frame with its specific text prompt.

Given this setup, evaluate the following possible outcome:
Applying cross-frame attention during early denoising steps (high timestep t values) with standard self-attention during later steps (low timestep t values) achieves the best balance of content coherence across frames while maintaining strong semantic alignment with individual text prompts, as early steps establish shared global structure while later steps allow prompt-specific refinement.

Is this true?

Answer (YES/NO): YES